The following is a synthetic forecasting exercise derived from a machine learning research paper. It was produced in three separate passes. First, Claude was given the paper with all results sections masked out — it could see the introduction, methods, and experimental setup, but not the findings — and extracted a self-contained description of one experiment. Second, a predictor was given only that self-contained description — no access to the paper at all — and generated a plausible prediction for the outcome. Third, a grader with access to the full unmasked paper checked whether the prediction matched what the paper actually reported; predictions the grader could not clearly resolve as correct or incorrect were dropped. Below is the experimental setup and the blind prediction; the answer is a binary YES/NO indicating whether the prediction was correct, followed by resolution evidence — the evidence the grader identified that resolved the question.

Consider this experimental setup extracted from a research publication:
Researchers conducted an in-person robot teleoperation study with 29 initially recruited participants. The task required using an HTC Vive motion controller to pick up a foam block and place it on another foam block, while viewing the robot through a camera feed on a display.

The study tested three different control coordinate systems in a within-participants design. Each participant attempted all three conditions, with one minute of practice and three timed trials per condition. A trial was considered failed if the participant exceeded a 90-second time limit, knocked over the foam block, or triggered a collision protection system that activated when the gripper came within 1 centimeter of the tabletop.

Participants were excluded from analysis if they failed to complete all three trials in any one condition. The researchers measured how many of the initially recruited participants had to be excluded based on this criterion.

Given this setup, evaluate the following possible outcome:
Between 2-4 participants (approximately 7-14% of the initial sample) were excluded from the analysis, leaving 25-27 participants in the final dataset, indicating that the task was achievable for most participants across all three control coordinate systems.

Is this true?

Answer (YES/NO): NO